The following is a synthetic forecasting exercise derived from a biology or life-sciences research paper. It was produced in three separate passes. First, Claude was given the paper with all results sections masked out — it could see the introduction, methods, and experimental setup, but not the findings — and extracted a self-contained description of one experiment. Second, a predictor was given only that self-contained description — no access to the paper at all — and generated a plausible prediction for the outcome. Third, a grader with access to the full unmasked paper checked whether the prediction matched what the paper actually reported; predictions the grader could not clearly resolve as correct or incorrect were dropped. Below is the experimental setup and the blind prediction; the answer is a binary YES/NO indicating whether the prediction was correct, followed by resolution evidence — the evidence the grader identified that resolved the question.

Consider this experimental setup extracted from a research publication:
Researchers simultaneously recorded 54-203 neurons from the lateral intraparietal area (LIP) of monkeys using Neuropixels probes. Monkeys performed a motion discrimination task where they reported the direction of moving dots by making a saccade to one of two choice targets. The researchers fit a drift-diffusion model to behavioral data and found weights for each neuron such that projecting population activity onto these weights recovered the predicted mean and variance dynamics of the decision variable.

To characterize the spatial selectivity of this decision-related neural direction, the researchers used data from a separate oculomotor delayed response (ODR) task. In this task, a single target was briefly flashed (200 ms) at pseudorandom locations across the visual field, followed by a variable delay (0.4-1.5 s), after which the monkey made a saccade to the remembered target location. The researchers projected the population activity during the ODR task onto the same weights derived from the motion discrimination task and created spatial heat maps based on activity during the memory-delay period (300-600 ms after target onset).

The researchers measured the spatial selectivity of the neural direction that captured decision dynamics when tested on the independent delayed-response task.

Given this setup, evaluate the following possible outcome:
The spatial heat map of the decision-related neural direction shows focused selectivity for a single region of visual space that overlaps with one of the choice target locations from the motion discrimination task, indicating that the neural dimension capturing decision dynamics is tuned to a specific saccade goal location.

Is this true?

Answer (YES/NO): YES